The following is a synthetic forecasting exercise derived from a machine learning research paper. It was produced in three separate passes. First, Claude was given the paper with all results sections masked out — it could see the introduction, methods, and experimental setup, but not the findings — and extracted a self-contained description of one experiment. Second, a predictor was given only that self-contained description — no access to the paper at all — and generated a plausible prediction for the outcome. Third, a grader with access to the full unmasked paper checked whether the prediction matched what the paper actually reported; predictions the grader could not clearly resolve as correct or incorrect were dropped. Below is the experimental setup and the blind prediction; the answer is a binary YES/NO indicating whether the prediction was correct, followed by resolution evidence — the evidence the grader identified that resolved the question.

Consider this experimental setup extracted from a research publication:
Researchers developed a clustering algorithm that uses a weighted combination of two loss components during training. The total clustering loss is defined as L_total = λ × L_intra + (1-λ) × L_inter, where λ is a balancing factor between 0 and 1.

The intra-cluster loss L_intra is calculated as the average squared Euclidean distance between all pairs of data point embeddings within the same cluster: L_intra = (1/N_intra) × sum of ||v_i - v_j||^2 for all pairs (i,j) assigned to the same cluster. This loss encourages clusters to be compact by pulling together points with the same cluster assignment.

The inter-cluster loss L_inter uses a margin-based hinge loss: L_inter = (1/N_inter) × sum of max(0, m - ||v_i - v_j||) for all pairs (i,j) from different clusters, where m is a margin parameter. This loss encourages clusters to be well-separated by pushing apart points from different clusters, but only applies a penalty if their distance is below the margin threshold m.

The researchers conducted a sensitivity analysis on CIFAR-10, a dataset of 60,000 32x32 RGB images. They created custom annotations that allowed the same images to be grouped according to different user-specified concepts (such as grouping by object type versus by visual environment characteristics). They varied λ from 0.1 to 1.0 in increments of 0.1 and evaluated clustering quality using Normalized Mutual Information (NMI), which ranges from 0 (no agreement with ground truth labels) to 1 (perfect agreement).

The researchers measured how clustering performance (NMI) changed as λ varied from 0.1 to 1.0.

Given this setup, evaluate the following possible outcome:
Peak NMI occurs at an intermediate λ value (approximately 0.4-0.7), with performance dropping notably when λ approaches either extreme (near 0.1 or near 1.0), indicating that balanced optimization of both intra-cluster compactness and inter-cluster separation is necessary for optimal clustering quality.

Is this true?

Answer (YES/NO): YES